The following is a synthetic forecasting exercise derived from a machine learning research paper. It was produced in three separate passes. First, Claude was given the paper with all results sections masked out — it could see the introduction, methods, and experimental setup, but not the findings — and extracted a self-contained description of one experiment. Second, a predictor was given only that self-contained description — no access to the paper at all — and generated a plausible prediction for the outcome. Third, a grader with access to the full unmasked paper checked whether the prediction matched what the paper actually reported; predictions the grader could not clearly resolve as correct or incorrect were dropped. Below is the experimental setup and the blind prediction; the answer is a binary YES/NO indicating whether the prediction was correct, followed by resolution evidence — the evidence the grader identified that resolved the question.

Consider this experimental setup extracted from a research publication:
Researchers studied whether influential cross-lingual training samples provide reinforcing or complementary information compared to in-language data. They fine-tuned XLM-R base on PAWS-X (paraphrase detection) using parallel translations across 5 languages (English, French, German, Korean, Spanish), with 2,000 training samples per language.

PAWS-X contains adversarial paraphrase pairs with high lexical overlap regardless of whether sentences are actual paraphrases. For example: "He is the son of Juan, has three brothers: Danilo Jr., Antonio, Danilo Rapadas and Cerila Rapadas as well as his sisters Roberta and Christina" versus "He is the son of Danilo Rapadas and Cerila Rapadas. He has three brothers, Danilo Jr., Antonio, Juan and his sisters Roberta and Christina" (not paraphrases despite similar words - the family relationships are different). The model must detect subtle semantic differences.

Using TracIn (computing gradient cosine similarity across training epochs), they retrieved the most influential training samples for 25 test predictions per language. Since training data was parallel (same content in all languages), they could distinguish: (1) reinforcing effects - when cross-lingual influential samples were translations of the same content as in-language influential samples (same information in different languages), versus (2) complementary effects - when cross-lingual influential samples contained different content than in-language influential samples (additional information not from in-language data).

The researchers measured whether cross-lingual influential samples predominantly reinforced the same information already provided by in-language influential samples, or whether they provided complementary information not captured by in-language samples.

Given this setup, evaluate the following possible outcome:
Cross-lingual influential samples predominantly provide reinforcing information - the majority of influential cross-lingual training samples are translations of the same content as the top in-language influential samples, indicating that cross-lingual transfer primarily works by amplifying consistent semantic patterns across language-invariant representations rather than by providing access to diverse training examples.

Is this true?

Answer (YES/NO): NO